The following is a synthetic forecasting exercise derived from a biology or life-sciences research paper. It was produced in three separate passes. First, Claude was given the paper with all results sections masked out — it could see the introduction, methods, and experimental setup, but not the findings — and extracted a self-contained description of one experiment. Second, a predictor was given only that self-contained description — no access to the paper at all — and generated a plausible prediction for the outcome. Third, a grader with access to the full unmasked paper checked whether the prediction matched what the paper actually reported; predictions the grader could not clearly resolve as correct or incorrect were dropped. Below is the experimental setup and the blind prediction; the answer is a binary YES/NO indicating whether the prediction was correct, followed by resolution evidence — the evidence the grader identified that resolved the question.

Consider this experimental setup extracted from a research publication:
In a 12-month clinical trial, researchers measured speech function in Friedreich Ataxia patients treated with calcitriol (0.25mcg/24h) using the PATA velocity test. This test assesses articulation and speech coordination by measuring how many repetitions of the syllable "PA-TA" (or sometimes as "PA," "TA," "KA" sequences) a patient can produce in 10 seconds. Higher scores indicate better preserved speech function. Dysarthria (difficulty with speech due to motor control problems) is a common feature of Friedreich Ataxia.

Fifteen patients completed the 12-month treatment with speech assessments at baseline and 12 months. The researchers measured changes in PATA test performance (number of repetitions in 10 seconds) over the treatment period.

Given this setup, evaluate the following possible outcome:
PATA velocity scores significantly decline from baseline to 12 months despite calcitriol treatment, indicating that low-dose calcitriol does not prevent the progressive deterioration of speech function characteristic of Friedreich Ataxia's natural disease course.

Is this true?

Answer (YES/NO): NO